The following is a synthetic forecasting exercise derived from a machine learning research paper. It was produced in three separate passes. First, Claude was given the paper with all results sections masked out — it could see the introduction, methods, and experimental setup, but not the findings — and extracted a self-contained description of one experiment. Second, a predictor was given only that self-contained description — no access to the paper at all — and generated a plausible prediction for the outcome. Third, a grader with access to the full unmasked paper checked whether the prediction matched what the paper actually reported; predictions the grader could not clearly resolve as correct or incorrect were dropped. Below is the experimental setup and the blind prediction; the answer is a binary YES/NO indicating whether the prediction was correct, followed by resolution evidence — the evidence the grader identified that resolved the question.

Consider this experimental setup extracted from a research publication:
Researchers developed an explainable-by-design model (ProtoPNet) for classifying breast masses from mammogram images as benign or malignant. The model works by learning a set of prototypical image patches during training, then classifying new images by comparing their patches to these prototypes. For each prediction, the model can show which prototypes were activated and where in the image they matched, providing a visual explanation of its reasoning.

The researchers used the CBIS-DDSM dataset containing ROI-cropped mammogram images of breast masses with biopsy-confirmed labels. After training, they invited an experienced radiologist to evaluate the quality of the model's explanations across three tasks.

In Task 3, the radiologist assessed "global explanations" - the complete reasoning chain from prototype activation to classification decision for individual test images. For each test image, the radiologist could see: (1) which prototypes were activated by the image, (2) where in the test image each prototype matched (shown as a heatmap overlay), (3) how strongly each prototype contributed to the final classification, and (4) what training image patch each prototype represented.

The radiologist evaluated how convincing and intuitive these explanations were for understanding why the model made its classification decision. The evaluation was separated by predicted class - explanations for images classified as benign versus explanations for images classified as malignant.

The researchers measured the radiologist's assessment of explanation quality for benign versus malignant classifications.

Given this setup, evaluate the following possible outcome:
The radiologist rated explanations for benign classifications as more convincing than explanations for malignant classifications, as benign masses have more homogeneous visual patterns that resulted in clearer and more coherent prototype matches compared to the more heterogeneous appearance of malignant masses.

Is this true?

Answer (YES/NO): NO